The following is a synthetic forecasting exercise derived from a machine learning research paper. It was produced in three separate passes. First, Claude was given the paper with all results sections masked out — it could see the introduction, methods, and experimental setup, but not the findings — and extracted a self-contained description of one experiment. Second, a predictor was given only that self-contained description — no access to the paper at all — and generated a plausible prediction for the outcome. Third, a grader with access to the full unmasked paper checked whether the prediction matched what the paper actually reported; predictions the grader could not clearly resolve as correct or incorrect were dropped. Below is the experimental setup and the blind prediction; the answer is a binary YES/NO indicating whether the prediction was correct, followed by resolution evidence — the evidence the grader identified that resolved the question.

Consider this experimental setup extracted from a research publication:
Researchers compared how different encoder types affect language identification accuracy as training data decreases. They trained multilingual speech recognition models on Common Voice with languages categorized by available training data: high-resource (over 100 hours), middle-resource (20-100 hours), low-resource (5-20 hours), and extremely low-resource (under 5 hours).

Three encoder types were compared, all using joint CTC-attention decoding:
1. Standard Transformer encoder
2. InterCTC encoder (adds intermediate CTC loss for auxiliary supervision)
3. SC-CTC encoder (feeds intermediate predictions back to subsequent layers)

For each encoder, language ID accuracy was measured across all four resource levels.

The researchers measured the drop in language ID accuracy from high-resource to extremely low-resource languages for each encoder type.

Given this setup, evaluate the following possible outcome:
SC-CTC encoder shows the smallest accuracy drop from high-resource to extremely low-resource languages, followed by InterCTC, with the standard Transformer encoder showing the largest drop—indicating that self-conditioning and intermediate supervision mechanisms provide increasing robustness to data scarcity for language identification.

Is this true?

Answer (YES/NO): NO